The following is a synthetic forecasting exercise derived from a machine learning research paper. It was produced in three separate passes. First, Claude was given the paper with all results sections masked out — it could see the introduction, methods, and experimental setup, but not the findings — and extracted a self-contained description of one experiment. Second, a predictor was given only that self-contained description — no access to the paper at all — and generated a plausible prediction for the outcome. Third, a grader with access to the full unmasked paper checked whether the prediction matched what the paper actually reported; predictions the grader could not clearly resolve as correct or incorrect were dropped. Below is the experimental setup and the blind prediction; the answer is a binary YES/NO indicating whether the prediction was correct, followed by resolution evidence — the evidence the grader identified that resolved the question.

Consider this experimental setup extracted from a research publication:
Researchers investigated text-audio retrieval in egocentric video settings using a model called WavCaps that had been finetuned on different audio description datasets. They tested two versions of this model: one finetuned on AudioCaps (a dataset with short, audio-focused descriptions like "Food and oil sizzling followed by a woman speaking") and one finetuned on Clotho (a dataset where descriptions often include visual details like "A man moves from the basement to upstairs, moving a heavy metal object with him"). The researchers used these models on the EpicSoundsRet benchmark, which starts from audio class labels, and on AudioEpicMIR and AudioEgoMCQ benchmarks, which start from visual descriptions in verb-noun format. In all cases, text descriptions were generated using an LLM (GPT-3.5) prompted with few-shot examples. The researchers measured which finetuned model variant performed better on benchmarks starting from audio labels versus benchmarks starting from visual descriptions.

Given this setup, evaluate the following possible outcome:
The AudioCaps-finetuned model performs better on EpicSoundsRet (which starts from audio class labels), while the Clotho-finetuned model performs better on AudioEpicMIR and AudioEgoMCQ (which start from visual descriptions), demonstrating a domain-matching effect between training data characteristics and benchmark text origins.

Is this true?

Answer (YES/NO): YES